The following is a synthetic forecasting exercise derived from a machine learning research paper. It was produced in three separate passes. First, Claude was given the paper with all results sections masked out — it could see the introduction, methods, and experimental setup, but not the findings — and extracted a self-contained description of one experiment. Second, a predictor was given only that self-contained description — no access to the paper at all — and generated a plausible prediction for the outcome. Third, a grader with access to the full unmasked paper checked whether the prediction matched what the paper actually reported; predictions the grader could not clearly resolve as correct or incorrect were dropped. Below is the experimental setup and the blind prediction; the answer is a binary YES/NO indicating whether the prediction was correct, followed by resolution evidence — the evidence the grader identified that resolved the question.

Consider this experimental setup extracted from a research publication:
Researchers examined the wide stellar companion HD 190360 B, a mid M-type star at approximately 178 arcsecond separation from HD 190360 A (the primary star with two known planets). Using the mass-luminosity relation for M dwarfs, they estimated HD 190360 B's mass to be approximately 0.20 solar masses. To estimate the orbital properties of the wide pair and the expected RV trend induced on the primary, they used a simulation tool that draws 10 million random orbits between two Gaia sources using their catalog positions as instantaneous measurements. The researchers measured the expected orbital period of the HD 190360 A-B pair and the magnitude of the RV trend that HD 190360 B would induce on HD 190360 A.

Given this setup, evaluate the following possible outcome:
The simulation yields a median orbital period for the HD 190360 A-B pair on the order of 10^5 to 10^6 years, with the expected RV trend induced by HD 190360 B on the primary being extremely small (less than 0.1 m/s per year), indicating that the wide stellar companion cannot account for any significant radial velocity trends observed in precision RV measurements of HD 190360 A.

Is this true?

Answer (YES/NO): YES